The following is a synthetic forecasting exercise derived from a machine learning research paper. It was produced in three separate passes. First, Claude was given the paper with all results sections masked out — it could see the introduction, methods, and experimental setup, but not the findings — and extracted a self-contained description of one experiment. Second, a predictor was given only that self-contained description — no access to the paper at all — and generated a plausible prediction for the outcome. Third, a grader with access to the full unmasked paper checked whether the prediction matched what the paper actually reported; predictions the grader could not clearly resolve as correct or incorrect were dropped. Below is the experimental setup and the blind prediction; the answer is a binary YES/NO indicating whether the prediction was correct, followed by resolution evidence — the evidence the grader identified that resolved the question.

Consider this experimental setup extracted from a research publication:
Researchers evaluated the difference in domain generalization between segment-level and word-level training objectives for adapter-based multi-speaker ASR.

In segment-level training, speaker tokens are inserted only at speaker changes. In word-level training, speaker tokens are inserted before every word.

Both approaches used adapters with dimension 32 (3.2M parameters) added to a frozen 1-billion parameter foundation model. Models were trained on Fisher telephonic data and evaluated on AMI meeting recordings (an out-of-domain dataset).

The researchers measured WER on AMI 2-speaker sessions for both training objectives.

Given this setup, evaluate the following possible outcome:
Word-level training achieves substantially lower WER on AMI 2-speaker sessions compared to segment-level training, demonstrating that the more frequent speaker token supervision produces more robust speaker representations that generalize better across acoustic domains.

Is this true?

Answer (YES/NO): NO